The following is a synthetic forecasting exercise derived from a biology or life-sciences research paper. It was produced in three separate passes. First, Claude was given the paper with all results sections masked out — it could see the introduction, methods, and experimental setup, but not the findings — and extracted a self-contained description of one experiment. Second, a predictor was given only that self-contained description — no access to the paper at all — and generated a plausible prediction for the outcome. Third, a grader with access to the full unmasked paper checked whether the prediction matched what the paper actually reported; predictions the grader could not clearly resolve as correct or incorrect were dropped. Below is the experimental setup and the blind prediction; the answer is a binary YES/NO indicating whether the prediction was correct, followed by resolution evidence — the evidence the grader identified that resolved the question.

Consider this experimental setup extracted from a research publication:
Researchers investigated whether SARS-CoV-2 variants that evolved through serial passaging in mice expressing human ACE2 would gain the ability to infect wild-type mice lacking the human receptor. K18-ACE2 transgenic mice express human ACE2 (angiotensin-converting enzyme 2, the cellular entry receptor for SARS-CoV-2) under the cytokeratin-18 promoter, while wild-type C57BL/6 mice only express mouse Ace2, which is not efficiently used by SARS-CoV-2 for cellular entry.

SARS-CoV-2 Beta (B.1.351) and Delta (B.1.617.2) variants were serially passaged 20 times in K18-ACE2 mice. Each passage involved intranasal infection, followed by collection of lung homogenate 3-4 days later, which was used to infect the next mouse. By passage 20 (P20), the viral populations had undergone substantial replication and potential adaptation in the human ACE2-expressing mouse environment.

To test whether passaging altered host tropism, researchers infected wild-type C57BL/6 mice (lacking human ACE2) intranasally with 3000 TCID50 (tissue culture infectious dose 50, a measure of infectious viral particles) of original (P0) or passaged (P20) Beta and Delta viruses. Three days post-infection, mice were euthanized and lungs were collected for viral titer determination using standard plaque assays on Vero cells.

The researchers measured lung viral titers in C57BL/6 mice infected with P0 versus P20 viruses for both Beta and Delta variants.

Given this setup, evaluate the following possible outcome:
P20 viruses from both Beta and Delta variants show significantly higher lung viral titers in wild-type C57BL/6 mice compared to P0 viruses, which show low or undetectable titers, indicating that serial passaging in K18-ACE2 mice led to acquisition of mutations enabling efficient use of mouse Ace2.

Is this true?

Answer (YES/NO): NO